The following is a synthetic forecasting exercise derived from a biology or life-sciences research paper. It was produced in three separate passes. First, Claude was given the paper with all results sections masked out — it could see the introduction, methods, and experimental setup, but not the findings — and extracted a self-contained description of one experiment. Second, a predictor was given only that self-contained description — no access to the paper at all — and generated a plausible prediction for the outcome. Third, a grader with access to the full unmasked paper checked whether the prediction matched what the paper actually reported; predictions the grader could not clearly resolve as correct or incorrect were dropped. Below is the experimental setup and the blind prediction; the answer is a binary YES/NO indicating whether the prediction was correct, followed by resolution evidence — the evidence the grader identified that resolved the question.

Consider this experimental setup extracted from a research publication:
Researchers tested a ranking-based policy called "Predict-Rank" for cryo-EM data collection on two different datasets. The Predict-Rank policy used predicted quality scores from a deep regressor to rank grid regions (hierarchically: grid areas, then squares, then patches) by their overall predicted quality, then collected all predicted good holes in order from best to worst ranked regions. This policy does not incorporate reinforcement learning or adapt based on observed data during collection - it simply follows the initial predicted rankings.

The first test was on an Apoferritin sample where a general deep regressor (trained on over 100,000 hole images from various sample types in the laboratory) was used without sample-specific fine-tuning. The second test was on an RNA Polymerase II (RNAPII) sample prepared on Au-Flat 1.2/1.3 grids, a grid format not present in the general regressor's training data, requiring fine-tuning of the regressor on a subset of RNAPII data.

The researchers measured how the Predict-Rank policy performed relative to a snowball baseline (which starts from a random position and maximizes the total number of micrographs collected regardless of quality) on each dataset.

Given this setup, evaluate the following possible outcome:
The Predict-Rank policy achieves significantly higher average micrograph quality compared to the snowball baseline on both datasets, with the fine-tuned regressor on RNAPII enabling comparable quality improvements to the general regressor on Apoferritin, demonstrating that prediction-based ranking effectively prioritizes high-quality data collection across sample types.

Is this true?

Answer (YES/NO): NO